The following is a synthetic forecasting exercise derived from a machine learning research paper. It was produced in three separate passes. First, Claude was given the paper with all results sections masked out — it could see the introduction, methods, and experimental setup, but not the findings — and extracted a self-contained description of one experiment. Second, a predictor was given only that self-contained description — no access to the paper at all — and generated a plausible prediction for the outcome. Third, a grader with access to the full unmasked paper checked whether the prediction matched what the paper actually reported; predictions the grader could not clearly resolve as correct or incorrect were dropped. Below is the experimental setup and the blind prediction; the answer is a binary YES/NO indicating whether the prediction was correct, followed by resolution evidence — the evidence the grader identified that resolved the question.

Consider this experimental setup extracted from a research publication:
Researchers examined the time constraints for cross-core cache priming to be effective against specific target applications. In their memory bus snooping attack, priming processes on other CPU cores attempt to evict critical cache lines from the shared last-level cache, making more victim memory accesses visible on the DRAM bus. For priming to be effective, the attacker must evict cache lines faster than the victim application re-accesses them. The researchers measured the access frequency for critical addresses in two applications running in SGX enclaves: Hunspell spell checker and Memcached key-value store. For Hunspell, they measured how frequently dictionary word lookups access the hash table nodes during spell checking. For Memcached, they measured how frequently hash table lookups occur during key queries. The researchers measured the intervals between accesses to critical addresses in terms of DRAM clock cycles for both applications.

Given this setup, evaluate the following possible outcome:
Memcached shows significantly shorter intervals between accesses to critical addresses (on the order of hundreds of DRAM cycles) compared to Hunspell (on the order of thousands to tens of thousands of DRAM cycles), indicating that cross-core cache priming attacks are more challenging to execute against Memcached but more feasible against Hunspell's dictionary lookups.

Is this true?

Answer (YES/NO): NO